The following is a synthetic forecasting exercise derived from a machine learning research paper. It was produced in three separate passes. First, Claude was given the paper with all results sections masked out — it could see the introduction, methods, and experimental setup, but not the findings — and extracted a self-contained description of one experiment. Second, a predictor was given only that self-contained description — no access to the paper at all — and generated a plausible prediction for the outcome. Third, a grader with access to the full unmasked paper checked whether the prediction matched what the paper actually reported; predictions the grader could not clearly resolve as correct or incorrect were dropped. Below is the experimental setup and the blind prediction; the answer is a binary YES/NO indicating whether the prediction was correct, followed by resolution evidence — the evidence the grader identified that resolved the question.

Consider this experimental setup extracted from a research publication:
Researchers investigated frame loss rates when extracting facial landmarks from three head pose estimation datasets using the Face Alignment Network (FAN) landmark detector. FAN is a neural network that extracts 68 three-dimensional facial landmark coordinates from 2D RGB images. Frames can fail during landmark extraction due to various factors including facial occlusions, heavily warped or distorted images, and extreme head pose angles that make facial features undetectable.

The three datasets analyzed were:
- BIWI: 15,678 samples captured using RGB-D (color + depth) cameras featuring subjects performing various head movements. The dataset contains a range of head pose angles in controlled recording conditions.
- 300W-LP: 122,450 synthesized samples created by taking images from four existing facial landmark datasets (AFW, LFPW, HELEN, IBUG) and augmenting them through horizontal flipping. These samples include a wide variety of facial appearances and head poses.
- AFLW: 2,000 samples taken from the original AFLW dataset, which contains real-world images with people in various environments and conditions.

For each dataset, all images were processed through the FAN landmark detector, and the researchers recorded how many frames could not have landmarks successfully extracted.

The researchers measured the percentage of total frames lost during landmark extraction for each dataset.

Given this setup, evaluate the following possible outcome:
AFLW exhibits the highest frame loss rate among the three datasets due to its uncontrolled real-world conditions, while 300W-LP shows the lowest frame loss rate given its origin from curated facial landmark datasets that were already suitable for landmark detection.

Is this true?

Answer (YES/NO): NO